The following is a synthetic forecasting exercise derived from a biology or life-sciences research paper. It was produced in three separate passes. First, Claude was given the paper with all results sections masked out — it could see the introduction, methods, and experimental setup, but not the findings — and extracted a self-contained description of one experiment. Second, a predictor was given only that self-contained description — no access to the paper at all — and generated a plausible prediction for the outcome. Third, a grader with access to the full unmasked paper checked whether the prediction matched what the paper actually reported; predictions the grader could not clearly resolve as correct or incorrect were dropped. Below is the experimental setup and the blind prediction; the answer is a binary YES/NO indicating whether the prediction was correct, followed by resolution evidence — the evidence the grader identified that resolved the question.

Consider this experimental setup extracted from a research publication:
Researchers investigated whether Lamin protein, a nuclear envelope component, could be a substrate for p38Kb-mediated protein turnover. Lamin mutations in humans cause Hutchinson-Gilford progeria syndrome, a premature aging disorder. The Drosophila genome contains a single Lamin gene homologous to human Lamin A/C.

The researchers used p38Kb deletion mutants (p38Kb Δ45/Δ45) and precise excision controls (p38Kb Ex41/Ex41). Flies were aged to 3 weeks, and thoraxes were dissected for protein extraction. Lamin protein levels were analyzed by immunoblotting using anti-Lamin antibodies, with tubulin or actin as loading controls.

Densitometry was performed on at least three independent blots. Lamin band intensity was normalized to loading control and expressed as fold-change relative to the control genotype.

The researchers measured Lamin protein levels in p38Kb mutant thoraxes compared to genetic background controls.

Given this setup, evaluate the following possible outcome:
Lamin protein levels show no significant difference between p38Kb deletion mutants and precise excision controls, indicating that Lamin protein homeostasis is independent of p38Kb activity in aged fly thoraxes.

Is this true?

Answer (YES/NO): NO